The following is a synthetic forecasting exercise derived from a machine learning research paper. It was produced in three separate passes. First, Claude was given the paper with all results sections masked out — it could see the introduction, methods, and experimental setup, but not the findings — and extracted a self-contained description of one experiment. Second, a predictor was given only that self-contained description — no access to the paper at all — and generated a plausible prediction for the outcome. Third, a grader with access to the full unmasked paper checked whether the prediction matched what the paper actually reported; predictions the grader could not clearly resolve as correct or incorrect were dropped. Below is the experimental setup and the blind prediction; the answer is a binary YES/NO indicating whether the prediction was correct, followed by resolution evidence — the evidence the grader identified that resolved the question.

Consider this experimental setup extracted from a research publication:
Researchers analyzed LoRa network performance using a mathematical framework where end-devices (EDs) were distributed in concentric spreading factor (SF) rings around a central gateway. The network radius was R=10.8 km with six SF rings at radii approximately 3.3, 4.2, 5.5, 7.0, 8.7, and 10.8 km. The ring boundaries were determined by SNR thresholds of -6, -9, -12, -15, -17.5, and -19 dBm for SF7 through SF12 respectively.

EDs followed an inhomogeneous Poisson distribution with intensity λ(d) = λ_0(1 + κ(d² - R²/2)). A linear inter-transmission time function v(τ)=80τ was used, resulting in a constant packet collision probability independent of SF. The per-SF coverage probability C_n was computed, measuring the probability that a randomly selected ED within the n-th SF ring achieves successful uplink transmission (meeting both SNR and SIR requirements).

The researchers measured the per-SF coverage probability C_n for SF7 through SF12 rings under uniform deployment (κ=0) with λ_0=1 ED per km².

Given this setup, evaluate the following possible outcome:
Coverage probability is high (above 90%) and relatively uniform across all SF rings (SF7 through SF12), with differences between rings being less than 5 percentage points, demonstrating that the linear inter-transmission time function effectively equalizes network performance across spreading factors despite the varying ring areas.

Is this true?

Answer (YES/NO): NO